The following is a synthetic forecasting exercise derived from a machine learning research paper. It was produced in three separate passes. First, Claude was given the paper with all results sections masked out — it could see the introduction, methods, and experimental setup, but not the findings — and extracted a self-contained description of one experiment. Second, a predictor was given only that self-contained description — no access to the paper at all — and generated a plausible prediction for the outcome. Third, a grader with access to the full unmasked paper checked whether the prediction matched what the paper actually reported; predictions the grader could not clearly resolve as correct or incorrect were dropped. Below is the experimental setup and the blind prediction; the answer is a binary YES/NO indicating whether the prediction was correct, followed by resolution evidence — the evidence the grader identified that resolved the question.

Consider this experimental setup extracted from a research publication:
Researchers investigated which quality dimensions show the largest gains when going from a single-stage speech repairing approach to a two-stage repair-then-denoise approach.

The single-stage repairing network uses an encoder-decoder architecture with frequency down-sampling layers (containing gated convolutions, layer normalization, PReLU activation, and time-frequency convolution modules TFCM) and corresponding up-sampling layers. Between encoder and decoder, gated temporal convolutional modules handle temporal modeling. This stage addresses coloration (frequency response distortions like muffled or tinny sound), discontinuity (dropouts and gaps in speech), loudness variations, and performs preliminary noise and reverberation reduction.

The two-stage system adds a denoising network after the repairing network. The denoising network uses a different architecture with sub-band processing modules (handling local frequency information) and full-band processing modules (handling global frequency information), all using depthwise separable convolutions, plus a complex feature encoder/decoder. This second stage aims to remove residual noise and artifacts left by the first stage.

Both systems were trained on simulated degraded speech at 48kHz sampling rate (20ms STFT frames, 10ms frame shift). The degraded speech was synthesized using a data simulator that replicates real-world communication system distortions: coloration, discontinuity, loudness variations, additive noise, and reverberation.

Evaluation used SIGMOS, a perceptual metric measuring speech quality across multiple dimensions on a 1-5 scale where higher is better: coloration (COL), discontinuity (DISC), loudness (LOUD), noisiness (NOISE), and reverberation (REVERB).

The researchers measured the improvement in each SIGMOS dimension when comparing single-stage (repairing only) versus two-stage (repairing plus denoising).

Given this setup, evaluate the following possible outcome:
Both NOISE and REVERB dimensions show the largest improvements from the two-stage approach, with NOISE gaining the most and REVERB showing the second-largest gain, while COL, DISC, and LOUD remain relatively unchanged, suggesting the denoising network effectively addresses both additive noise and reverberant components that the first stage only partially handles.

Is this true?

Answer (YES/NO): YES